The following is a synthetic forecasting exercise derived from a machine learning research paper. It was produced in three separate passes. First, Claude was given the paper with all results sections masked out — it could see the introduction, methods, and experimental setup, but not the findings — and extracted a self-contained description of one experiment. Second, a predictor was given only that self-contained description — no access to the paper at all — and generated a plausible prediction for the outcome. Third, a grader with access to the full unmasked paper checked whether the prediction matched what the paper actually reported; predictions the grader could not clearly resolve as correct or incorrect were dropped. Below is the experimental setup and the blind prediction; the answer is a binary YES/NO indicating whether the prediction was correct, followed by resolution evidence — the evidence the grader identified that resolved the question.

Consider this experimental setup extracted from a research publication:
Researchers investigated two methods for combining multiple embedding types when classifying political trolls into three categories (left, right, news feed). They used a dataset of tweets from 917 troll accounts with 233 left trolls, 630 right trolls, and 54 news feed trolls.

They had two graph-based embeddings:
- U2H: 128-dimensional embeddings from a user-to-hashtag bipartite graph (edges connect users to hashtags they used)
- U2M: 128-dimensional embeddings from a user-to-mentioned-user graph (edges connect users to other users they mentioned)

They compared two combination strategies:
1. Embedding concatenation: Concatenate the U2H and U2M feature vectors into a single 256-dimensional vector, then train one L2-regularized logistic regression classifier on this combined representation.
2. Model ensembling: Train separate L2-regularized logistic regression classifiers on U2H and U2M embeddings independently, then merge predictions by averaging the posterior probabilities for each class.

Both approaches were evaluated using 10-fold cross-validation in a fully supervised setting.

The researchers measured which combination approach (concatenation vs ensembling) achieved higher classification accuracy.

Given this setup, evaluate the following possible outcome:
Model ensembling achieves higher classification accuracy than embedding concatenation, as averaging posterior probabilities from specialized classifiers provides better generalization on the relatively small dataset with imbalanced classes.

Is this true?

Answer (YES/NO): NO